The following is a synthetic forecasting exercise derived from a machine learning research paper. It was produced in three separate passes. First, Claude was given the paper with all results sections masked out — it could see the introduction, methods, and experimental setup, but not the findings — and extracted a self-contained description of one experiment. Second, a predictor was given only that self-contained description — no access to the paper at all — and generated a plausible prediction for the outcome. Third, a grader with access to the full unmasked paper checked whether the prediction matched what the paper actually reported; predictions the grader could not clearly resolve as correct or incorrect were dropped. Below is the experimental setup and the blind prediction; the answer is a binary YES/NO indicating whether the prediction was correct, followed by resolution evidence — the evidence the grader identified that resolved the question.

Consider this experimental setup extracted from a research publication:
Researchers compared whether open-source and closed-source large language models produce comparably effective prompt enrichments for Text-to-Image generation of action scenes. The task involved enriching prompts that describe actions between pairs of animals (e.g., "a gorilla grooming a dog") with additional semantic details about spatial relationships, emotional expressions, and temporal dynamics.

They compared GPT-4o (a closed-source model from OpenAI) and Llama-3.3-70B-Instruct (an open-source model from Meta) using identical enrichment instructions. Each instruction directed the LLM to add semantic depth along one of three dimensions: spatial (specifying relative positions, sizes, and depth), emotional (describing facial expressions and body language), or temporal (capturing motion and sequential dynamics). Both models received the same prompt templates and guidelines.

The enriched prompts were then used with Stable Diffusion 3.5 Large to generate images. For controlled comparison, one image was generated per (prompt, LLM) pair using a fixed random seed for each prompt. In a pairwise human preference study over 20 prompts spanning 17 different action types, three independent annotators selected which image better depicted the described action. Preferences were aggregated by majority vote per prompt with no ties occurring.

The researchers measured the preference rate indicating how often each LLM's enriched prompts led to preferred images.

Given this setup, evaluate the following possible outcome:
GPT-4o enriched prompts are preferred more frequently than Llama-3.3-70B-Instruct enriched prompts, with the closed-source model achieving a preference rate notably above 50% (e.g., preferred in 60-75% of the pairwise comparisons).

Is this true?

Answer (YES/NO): NO